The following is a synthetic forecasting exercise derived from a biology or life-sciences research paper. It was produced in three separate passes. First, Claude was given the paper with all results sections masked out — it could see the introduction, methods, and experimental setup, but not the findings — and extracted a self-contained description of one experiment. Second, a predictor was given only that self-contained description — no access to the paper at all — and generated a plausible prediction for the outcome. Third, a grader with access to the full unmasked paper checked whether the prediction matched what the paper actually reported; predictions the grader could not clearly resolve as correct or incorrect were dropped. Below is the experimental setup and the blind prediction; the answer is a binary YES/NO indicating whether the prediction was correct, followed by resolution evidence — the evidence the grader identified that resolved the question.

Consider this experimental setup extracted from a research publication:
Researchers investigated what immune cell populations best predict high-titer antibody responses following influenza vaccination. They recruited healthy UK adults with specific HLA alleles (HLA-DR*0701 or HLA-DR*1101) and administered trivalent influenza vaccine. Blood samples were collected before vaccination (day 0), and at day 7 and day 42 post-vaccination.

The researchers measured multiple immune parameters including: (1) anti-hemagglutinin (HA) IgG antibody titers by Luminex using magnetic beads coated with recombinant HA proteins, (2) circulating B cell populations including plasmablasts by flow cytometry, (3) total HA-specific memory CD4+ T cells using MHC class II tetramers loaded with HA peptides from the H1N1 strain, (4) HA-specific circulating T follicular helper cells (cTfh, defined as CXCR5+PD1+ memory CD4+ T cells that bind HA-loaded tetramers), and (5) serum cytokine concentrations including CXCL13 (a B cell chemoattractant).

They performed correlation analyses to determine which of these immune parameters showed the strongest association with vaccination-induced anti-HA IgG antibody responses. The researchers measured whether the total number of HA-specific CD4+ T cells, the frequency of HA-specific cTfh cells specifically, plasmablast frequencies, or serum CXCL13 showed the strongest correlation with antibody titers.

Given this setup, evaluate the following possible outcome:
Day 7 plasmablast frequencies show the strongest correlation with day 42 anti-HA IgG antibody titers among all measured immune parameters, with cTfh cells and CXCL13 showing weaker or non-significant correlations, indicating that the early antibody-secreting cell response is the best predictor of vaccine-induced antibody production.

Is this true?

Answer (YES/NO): NO